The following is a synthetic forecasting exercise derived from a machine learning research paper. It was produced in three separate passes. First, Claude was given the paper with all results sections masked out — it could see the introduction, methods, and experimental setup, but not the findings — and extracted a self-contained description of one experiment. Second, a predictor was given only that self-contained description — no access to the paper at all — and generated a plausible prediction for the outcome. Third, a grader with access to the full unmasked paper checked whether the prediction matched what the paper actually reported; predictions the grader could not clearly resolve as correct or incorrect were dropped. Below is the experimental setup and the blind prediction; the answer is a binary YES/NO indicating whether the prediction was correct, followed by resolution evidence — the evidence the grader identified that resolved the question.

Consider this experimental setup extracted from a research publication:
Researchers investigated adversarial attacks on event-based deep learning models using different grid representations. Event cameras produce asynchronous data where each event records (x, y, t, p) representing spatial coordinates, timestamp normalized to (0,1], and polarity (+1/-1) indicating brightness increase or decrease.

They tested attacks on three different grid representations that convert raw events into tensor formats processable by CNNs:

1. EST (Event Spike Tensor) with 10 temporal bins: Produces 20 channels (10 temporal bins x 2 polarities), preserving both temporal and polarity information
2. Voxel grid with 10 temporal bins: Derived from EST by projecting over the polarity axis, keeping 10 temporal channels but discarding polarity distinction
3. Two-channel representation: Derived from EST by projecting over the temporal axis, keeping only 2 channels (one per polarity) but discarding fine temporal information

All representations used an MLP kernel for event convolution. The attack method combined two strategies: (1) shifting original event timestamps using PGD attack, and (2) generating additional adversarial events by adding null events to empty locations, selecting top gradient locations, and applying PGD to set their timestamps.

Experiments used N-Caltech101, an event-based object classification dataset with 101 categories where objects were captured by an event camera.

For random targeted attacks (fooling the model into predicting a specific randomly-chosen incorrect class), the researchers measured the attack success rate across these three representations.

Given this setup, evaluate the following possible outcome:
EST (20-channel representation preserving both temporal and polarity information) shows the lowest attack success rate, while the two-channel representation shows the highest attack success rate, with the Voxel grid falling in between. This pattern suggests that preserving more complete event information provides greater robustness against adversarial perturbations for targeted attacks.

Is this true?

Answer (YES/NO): NO